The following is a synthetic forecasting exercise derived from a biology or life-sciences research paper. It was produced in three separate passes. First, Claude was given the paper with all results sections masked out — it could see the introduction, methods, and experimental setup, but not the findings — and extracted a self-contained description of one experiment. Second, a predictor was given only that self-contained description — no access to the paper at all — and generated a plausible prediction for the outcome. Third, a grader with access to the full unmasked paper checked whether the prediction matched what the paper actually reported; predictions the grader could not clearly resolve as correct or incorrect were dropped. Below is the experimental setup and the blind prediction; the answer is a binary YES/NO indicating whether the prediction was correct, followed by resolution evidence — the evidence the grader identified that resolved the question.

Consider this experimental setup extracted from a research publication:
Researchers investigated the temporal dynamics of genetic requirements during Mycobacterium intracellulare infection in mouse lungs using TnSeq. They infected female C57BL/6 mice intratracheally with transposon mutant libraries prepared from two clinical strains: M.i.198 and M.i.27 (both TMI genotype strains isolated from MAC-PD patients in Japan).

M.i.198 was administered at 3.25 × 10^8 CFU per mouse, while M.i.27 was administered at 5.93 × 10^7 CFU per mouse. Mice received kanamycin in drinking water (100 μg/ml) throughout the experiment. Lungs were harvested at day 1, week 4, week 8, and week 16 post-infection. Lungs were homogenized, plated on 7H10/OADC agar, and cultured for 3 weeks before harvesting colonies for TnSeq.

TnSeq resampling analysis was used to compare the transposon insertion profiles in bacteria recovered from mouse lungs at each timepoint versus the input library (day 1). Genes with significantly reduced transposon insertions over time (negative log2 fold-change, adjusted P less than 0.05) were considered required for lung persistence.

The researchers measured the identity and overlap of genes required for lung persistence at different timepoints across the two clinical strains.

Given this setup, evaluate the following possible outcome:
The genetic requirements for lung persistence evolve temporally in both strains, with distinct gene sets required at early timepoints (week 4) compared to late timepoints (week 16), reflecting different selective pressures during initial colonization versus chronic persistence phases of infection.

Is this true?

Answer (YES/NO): NO